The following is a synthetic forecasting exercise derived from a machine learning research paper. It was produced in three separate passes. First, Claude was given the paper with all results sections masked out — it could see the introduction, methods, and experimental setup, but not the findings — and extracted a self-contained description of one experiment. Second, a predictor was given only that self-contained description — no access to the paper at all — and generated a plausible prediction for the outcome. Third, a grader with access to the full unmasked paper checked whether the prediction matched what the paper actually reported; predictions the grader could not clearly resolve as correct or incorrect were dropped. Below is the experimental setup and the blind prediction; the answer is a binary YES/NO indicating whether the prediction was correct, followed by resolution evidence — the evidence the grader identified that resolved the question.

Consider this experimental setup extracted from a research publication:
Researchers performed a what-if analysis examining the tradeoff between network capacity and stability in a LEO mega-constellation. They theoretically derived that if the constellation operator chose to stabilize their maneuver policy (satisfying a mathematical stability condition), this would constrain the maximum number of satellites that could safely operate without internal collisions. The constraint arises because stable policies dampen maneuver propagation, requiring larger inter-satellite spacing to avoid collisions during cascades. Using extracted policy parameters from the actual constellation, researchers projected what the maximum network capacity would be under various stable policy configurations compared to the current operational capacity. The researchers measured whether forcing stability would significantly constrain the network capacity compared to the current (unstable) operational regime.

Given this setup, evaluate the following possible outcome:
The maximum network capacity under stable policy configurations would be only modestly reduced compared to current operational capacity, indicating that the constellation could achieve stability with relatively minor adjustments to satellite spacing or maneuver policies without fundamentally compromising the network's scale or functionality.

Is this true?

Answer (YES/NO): NO